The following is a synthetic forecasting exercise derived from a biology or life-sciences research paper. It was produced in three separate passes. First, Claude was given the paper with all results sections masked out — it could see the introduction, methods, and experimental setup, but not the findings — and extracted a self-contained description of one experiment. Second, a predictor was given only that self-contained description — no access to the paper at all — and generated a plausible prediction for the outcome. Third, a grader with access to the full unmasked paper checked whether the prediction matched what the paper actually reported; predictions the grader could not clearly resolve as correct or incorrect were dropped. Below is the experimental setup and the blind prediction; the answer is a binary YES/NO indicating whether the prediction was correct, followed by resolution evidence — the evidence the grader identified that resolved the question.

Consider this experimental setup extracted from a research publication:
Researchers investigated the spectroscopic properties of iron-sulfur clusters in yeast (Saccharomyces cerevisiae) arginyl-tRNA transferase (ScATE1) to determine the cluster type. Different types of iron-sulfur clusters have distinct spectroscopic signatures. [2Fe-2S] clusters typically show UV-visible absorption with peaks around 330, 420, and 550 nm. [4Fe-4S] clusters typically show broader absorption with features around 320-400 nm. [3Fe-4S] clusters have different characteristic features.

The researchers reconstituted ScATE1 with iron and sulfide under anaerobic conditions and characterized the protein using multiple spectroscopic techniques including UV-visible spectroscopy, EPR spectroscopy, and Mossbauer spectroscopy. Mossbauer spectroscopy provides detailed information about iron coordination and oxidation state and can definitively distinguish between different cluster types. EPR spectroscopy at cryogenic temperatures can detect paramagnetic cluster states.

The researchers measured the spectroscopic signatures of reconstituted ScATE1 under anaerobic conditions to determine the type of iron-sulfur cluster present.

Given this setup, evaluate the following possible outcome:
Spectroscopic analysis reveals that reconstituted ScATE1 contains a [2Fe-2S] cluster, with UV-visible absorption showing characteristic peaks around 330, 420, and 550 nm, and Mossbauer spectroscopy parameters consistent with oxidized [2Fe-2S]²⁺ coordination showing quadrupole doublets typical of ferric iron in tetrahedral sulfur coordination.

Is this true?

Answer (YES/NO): NO